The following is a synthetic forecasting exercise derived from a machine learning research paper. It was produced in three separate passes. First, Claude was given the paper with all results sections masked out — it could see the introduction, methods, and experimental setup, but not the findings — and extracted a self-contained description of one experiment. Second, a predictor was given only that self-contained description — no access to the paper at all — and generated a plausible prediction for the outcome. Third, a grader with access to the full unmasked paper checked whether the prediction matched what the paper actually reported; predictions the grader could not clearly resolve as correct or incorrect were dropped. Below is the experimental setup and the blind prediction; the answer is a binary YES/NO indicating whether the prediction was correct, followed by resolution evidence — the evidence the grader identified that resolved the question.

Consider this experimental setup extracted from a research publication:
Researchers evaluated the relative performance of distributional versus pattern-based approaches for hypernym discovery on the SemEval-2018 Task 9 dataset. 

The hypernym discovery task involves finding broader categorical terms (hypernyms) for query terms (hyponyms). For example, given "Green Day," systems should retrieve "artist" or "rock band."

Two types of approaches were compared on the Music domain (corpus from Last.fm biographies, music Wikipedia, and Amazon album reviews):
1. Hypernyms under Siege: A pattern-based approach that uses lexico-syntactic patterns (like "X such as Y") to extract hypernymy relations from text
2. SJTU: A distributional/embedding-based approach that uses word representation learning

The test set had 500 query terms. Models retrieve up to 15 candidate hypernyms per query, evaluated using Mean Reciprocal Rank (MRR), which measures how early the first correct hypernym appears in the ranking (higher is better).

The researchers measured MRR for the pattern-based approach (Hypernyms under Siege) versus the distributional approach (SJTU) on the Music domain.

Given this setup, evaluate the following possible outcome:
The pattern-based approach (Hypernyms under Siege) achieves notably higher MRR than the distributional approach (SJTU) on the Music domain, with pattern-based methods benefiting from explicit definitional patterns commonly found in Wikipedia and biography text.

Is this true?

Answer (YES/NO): NO